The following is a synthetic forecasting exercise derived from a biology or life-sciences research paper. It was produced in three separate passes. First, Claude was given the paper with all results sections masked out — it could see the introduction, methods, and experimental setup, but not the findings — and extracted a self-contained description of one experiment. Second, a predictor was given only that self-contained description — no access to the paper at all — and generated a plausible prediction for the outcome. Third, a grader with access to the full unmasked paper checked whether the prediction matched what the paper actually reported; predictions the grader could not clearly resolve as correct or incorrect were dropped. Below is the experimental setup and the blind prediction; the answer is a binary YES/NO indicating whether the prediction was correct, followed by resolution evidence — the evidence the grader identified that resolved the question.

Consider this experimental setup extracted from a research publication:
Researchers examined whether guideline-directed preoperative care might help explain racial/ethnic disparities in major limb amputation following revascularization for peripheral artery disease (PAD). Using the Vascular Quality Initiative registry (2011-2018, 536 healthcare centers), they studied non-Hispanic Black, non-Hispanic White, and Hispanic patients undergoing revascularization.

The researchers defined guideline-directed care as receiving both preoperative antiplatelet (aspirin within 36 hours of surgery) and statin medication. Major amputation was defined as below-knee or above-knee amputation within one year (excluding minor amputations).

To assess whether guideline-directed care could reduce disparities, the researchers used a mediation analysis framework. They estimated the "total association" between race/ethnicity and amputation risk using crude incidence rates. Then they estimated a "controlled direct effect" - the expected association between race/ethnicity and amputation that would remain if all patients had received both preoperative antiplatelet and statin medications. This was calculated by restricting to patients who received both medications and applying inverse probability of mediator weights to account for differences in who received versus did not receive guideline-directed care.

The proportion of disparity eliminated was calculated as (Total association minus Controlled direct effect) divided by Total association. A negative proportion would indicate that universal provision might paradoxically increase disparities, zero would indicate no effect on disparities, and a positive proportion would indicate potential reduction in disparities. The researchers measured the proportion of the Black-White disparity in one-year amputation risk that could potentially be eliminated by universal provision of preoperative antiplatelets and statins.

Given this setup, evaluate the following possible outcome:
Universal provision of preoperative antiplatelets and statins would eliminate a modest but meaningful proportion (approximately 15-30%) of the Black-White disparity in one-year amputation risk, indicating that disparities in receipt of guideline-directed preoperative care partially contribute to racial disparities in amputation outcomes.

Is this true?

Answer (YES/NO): NO